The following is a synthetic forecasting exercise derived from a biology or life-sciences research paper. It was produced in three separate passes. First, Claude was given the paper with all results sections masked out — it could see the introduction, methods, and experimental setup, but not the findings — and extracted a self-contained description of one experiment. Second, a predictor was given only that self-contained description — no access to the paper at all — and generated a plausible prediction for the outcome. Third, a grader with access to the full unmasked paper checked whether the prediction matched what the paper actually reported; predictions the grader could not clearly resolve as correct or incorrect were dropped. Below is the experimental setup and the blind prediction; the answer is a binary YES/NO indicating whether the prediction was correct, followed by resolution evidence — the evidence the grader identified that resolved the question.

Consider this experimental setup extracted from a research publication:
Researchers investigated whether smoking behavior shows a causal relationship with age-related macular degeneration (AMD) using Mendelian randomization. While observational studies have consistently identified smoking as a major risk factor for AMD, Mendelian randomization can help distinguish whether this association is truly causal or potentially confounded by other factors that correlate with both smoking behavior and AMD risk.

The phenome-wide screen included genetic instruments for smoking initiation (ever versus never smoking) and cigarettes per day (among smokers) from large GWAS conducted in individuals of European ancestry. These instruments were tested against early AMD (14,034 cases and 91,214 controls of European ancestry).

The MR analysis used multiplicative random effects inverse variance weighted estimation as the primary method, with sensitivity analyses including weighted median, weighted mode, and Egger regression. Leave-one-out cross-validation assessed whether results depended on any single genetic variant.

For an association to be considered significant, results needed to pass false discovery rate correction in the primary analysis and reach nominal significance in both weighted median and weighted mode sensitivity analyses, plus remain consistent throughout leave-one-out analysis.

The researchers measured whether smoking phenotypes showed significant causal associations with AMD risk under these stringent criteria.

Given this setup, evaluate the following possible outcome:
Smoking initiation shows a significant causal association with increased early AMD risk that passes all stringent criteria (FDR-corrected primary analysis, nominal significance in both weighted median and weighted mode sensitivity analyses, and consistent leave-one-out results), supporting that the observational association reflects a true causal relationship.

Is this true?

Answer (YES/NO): NO